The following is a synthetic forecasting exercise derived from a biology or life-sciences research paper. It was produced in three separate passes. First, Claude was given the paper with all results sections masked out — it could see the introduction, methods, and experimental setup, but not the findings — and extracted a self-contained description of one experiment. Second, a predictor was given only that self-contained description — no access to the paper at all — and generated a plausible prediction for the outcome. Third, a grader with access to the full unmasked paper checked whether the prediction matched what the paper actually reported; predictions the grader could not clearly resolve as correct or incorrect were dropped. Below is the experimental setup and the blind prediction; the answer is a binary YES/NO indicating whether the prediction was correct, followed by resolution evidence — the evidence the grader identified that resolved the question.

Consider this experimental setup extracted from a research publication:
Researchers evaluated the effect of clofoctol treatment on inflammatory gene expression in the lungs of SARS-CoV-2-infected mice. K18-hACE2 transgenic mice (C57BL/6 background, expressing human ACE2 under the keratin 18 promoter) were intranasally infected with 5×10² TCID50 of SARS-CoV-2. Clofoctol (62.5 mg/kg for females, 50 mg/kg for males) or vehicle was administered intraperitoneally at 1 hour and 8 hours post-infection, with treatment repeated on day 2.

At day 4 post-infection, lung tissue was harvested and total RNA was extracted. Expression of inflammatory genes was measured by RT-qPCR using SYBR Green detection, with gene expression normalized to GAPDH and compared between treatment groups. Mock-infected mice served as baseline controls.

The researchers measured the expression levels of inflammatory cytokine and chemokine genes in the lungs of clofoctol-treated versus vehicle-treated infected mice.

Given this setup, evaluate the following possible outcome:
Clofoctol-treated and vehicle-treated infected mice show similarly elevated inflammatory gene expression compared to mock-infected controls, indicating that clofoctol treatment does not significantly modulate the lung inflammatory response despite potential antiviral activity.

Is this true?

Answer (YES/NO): NO